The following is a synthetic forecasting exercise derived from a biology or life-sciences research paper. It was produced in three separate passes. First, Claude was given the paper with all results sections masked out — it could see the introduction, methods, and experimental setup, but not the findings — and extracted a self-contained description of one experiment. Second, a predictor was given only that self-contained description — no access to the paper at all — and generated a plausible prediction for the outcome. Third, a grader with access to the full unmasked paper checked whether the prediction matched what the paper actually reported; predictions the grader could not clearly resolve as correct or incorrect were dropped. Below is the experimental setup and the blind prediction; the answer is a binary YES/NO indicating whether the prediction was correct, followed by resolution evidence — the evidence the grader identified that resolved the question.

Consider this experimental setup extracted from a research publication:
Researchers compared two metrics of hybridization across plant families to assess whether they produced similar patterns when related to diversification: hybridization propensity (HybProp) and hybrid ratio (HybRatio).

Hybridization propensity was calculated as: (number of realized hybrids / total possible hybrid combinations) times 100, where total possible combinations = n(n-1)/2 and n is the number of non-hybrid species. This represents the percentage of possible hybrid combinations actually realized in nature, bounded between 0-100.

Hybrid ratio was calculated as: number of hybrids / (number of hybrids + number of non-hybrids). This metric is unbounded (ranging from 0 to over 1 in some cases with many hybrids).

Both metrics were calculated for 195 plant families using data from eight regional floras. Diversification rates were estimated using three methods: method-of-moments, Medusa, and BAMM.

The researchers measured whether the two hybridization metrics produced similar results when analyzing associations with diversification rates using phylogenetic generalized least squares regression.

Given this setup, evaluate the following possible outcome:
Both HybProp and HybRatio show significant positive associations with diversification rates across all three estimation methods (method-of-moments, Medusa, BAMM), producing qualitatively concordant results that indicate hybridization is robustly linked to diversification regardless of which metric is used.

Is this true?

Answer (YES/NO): NO